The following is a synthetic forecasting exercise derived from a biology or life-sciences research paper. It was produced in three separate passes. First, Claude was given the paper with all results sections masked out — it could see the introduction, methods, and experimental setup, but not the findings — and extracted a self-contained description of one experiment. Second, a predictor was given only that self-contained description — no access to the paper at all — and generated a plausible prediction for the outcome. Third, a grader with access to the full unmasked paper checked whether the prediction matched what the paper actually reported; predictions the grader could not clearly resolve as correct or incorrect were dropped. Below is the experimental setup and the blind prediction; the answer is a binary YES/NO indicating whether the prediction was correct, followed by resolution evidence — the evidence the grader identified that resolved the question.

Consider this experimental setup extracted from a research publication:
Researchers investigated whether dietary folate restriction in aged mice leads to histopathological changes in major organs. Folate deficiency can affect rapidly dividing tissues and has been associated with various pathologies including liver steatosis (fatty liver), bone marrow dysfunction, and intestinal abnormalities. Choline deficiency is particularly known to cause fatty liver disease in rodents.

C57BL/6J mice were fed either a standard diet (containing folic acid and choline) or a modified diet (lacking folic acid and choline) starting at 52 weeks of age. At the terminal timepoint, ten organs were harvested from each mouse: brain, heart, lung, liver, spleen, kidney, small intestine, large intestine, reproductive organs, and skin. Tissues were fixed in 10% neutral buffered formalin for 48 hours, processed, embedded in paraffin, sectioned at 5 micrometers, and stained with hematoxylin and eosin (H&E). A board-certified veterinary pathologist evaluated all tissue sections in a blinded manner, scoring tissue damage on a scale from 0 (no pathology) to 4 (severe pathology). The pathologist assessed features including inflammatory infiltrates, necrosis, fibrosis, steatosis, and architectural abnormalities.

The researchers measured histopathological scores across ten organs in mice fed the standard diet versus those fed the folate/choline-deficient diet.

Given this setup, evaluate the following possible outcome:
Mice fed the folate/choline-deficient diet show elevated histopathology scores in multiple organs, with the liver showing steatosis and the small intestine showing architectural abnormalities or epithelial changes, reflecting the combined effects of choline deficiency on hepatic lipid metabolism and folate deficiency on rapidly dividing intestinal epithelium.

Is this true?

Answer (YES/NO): NO